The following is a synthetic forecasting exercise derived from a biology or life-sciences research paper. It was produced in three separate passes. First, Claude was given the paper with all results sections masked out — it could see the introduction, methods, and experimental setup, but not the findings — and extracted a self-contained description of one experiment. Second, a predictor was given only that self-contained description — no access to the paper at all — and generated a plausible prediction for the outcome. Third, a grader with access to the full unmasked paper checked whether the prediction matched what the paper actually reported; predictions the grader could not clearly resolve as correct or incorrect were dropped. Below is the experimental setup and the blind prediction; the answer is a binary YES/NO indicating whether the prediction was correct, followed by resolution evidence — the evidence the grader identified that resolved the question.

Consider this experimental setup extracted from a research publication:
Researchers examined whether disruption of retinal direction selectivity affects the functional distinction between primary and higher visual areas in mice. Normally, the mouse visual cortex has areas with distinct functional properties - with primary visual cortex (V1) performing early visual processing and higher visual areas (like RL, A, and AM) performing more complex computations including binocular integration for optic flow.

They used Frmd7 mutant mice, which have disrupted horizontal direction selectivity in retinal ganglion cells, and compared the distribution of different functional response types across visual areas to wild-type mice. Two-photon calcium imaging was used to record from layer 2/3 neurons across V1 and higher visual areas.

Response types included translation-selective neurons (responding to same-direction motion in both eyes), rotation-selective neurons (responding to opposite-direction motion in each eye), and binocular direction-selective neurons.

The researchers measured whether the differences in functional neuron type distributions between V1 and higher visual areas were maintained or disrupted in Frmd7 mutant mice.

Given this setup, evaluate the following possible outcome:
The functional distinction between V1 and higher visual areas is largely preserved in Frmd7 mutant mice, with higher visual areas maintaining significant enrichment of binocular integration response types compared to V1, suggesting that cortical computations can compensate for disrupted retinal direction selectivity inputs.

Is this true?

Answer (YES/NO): NO